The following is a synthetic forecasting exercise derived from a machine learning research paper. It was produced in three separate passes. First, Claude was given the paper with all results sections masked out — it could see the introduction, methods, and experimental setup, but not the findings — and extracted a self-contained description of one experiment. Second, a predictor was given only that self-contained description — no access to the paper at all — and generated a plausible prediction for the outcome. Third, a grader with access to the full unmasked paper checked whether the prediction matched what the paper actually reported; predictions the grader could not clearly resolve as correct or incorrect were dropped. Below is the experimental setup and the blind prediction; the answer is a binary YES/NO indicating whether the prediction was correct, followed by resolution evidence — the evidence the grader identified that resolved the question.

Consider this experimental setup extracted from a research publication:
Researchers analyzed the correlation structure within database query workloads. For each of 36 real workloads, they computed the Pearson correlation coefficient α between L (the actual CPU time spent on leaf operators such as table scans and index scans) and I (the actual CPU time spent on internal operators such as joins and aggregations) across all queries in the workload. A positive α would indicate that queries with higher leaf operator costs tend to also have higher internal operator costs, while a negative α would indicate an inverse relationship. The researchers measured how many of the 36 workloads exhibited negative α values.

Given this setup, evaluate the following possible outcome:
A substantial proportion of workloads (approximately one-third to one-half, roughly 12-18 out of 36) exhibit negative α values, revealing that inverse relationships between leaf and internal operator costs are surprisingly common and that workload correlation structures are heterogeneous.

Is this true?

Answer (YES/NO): NO